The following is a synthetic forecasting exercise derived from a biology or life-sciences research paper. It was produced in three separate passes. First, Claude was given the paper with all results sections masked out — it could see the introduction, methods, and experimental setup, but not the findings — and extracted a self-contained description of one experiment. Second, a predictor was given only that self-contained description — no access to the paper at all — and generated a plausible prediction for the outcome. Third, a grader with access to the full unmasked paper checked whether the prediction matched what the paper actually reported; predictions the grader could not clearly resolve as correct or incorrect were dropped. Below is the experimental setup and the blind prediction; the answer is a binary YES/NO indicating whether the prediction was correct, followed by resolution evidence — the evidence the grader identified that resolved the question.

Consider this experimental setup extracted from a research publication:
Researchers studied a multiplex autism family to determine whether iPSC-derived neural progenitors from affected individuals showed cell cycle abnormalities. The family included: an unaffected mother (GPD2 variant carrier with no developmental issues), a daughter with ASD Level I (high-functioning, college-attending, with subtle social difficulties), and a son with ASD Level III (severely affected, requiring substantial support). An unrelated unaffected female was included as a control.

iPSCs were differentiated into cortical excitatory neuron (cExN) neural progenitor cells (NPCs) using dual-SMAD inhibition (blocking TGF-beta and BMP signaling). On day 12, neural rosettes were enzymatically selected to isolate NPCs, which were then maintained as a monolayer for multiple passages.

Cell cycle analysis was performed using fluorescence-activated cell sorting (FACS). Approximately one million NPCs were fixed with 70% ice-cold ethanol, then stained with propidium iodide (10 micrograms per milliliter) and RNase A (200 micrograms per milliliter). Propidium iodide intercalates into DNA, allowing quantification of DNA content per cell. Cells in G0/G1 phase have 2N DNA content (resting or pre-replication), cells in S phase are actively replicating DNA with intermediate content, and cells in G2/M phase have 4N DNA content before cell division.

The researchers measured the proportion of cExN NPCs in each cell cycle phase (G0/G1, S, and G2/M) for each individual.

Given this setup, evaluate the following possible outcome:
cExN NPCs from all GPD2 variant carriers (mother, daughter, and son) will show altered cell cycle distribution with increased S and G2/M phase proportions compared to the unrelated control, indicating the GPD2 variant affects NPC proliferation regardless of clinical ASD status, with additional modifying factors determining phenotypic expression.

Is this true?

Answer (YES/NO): NO